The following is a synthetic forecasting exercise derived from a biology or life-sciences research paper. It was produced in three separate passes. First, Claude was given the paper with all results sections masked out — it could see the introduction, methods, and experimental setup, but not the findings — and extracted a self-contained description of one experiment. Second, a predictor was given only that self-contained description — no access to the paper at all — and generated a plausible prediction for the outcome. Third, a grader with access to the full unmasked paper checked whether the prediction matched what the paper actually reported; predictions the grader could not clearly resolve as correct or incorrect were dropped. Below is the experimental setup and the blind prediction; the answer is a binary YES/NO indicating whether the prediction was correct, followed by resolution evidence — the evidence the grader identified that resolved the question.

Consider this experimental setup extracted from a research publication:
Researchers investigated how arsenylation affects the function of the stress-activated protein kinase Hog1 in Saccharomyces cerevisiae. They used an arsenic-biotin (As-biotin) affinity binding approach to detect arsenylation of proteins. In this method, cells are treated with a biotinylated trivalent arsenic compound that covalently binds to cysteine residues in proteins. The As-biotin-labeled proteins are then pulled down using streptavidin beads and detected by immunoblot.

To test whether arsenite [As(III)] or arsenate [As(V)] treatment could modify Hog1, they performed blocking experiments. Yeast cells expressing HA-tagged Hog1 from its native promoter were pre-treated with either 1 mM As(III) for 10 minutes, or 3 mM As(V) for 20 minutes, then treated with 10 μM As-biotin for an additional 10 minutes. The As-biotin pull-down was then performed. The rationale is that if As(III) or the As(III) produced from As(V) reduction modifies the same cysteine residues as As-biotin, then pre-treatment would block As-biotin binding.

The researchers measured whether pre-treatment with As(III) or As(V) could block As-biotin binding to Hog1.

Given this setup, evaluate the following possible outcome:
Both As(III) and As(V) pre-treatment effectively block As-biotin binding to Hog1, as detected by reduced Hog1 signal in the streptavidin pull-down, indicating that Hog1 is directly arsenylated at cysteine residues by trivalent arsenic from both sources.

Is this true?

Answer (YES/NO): YES